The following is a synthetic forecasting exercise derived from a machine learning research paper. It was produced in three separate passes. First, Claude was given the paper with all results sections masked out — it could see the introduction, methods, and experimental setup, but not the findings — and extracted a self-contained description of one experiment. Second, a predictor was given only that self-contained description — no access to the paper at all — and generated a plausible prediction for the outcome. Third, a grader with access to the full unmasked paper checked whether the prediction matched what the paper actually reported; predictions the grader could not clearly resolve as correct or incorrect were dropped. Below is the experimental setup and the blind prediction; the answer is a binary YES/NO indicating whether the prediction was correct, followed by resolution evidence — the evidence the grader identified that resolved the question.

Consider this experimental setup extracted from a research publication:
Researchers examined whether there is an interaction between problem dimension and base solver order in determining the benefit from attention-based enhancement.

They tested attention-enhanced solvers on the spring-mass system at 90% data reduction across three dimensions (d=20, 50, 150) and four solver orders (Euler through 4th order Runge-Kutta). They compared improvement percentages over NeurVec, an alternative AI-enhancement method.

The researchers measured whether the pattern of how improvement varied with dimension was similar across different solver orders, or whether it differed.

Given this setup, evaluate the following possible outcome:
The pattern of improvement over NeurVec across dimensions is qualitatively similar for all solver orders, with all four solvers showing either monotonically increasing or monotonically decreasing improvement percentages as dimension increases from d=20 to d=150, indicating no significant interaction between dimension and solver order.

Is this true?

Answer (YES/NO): NO